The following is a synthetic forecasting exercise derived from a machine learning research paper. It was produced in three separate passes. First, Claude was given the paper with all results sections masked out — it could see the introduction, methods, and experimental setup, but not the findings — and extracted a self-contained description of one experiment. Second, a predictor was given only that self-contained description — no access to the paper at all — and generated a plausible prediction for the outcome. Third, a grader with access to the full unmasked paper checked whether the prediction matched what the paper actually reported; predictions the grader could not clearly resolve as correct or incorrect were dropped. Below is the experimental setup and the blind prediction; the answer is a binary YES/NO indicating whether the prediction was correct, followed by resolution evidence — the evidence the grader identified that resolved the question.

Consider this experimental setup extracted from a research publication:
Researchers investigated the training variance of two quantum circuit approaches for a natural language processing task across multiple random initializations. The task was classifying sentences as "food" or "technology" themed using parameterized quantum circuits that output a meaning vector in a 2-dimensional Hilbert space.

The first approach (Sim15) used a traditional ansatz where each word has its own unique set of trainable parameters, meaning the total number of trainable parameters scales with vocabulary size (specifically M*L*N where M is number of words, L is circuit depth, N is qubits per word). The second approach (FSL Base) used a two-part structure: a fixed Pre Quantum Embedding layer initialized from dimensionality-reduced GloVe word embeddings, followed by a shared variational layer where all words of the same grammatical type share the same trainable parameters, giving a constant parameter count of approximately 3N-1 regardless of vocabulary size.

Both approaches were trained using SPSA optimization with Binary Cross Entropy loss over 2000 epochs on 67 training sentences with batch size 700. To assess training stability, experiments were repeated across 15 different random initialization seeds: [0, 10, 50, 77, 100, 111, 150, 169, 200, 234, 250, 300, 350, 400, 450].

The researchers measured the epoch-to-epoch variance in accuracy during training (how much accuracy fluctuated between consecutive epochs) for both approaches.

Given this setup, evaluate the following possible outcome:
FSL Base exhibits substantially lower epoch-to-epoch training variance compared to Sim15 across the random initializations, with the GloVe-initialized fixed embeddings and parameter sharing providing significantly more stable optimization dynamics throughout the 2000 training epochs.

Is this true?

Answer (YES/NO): YES